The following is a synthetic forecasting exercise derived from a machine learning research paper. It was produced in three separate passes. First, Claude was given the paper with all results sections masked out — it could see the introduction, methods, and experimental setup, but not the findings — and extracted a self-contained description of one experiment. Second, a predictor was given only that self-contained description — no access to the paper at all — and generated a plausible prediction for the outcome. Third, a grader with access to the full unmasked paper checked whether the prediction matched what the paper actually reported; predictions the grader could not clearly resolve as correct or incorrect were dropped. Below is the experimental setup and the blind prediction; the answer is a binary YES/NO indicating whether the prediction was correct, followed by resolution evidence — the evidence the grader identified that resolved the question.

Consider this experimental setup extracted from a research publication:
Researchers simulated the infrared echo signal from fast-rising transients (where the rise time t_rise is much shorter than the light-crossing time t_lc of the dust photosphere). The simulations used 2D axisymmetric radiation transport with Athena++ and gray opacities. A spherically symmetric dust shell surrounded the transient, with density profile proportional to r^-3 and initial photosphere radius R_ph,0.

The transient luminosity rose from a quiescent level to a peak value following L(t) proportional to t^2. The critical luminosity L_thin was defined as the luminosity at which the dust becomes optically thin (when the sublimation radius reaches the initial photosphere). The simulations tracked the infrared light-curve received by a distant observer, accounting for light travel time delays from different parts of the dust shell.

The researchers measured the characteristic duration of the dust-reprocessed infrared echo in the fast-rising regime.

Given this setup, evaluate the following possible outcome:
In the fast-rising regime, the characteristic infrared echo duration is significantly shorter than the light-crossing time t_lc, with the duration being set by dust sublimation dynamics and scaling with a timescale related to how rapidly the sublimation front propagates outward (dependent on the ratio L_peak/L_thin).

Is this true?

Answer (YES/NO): NO